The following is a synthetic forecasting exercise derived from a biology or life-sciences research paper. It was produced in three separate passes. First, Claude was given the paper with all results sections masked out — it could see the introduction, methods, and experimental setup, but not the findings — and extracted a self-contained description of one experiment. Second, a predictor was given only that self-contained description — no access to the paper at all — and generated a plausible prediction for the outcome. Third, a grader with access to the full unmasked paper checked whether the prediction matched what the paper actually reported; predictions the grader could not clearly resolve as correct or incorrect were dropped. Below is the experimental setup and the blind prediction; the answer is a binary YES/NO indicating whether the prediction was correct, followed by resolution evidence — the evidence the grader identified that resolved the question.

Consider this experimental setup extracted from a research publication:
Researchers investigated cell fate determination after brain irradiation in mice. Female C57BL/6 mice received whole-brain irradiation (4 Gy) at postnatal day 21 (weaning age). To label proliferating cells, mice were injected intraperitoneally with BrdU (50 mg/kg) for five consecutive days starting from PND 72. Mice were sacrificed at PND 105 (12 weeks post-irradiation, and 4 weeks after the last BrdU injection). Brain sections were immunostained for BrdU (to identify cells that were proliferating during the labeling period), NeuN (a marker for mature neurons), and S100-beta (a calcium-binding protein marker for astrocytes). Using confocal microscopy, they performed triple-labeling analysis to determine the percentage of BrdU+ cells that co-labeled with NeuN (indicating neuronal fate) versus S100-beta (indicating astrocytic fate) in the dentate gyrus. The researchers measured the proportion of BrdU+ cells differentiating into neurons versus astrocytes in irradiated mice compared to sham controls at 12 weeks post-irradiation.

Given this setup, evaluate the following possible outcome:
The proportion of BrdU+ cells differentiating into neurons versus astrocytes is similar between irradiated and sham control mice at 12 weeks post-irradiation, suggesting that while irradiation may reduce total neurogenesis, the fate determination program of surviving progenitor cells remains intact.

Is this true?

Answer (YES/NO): NO